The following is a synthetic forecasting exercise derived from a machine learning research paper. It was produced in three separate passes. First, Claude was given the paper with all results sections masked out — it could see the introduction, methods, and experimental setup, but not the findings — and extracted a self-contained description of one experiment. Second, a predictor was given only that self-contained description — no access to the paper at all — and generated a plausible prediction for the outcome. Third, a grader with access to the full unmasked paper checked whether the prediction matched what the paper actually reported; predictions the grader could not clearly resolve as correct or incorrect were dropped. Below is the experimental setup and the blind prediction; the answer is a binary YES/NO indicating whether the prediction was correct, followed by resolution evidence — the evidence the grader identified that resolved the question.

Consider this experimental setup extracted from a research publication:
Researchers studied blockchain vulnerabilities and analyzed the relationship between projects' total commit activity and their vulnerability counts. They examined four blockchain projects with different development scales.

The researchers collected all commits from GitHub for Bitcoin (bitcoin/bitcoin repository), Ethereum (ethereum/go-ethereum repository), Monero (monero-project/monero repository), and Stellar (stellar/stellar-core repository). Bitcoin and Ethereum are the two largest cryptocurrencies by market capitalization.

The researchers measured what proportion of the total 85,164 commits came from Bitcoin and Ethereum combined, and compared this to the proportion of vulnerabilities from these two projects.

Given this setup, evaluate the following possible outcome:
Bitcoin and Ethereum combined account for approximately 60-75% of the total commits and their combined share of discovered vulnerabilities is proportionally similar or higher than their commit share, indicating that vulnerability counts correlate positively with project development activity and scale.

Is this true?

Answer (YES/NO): NO